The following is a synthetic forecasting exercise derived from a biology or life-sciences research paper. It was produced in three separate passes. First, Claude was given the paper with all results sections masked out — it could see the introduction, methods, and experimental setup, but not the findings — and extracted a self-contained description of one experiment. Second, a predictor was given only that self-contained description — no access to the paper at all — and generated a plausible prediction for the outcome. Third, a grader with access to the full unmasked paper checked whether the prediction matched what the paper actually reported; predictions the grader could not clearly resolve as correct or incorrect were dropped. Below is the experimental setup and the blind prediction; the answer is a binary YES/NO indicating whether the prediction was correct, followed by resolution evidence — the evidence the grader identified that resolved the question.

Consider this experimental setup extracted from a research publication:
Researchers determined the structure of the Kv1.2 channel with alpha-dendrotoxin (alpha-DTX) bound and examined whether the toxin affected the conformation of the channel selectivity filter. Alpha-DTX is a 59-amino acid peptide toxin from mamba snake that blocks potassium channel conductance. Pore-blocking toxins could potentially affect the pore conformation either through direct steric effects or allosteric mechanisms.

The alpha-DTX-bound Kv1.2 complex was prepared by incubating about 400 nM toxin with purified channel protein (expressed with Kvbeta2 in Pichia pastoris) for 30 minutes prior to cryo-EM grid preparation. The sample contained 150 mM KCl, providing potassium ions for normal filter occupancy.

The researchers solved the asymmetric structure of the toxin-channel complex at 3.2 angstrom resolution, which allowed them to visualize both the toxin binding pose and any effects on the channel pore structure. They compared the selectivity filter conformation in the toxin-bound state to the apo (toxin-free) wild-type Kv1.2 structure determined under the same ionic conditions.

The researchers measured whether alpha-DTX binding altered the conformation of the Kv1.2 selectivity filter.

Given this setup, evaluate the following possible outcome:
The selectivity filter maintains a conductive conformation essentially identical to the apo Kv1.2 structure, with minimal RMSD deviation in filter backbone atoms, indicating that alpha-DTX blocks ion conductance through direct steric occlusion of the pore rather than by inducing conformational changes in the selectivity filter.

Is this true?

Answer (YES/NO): NO